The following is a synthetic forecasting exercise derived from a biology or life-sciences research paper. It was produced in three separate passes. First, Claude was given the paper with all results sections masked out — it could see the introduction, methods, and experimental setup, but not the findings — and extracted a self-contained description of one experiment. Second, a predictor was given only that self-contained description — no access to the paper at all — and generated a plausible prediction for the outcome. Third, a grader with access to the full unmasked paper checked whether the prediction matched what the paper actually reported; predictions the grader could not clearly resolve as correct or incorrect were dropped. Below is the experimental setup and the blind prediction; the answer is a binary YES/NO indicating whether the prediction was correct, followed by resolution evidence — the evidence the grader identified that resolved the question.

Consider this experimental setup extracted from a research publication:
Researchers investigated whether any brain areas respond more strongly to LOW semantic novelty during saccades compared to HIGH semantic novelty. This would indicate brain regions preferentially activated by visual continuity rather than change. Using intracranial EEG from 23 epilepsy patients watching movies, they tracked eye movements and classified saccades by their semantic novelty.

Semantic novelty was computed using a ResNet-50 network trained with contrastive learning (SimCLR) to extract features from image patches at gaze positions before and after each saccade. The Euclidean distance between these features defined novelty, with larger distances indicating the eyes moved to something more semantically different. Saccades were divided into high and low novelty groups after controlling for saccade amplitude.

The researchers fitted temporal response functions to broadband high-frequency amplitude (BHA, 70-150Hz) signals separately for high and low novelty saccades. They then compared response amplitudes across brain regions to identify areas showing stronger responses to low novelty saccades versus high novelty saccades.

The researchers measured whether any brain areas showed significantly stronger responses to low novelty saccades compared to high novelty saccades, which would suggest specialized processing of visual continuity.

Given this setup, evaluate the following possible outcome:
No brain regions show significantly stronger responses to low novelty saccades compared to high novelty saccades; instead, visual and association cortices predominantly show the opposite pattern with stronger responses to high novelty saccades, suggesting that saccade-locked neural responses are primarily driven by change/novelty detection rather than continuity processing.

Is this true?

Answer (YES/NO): NO